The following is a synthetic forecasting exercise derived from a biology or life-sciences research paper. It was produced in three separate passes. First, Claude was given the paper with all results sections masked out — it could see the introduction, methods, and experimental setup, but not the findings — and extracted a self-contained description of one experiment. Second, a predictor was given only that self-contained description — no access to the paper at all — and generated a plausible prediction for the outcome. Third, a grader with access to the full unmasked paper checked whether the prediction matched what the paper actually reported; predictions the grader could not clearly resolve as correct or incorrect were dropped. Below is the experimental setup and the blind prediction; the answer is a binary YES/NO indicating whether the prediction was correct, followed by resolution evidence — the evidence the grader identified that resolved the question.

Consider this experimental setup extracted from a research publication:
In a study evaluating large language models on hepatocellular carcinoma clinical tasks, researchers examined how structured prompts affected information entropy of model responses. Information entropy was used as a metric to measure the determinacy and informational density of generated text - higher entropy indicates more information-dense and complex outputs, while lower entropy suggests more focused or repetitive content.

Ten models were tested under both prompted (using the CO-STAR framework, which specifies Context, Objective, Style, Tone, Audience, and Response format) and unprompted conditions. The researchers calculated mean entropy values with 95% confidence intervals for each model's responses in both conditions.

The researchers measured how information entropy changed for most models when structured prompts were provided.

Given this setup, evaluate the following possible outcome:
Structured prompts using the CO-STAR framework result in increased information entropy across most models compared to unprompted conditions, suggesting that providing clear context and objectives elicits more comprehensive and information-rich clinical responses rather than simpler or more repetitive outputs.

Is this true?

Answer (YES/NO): YES